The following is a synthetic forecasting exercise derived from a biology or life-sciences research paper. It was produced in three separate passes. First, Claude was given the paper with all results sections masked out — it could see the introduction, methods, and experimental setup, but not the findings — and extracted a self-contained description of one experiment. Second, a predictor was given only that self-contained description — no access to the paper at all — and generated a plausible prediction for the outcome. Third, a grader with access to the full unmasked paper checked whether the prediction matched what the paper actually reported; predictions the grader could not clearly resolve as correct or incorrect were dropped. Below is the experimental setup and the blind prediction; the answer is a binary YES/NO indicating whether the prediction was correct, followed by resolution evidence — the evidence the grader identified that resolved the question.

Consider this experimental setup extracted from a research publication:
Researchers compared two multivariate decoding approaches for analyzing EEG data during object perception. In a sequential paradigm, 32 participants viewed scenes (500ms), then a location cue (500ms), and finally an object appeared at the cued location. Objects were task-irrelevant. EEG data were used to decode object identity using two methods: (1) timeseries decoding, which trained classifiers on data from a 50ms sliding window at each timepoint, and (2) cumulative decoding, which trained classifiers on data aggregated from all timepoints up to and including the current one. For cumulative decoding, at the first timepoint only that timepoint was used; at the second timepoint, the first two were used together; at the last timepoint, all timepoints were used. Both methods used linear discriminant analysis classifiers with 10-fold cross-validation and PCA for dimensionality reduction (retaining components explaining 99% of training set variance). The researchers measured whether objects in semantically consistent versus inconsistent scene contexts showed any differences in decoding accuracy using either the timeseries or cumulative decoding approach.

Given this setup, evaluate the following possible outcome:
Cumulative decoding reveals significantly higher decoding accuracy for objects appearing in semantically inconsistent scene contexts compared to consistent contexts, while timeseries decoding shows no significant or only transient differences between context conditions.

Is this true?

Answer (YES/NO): NO